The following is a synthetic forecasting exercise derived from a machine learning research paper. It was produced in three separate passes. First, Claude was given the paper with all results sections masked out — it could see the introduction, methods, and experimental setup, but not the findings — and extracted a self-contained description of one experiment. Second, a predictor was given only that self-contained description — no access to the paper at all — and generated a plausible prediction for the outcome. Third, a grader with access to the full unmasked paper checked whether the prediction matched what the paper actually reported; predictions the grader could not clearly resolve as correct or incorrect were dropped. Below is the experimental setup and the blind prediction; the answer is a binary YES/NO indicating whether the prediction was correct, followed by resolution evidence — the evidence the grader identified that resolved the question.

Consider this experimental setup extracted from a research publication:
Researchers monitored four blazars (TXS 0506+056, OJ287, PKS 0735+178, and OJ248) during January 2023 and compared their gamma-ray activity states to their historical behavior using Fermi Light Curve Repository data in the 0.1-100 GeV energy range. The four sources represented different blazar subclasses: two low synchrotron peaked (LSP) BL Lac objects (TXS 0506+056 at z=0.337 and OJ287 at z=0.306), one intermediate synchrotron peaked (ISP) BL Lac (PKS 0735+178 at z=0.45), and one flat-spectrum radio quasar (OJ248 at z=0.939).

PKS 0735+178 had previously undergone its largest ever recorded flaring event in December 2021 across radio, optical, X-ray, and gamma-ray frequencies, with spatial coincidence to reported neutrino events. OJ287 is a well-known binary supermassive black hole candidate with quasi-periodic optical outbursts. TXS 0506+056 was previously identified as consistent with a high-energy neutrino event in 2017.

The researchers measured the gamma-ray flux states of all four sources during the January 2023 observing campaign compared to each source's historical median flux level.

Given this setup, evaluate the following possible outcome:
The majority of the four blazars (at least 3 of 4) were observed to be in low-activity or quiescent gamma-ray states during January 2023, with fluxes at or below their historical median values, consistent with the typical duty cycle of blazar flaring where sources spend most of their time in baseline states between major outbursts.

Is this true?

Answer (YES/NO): NO